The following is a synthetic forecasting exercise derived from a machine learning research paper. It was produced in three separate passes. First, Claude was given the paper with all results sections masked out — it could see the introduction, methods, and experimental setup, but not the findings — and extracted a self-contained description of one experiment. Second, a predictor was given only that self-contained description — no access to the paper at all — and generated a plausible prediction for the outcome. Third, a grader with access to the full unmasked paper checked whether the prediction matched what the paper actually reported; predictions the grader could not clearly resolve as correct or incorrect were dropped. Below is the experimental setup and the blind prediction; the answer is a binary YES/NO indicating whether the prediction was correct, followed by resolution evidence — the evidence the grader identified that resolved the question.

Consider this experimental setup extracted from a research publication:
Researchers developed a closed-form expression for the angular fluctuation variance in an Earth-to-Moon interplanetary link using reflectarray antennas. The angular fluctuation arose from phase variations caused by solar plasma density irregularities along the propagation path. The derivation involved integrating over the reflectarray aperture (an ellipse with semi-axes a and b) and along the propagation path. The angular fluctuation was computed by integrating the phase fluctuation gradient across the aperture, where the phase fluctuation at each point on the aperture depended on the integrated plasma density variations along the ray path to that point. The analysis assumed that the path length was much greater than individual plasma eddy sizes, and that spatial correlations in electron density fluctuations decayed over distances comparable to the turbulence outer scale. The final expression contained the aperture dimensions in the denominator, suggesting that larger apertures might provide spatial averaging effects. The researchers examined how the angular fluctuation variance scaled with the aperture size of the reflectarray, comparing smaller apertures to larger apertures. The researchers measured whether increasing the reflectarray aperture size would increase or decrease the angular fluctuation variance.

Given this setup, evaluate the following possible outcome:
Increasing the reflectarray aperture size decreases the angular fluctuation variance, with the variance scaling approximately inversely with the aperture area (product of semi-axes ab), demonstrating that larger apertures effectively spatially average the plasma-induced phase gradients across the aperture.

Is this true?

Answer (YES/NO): NO